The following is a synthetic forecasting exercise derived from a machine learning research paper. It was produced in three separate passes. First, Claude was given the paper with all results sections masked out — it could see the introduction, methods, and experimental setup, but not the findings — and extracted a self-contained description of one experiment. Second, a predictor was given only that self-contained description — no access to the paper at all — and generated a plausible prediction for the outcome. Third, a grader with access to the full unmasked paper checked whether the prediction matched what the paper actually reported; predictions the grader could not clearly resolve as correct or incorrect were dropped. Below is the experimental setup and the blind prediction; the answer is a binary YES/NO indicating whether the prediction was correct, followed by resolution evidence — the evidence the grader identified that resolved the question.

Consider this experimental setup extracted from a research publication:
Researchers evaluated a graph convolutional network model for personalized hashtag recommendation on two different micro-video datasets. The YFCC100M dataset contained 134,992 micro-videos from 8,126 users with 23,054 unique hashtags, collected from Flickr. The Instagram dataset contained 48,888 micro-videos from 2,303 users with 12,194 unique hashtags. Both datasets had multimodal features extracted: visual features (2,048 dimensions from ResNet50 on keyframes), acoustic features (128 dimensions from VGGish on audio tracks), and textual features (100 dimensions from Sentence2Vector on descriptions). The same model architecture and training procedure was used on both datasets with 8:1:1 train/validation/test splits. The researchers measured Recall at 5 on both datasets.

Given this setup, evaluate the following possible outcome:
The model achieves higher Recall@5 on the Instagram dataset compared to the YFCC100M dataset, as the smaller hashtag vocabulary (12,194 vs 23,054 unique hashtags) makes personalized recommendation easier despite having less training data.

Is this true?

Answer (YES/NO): NO